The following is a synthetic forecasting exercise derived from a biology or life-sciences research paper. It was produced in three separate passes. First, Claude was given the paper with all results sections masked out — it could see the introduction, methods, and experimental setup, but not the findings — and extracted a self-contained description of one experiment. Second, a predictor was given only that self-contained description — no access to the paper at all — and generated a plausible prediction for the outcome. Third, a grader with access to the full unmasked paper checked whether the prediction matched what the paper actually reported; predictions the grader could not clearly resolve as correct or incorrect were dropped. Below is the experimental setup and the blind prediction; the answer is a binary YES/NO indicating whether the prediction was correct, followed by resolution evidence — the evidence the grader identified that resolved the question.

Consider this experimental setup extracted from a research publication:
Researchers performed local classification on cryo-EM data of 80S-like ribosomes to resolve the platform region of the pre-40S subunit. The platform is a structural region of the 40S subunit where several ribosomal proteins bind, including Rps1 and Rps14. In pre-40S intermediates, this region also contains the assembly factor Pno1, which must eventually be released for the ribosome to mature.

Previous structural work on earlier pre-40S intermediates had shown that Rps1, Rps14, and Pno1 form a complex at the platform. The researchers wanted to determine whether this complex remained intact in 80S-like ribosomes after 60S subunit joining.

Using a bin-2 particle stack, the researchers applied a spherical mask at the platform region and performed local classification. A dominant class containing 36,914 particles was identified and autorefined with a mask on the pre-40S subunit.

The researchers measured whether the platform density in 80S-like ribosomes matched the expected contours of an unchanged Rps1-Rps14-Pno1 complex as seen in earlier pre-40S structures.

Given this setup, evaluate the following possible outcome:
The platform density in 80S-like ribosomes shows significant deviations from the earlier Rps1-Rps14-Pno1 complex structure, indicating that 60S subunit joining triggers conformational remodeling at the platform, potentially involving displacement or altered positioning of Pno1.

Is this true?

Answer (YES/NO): NO